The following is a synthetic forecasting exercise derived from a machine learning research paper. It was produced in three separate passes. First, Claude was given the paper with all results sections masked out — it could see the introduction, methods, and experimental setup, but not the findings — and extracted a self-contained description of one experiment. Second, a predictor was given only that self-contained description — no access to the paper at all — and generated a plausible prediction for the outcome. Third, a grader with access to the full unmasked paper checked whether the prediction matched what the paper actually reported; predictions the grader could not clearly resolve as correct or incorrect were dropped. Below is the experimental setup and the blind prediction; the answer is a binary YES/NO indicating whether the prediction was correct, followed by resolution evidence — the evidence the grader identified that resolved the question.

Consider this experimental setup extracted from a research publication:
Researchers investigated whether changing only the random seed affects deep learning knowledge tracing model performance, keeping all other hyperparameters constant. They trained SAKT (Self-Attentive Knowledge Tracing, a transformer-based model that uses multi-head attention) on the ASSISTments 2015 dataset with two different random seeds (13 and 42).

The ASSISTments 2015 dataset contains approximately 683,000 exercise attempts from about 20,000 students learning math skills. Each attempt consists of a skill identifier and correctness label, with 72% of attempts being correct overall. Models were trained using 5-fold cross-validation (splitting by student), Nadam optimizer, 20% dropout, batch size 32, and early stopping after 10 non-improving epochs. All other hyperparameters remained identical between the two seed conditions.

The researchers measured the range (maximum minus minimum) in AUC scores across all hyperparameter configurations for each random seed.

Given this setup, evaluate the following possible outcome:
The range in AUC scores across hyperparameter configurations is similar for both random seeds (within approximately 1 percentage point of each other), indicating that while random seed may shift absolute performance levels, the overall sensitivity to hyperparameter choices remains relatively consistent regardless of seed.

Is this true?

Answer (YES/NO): NO